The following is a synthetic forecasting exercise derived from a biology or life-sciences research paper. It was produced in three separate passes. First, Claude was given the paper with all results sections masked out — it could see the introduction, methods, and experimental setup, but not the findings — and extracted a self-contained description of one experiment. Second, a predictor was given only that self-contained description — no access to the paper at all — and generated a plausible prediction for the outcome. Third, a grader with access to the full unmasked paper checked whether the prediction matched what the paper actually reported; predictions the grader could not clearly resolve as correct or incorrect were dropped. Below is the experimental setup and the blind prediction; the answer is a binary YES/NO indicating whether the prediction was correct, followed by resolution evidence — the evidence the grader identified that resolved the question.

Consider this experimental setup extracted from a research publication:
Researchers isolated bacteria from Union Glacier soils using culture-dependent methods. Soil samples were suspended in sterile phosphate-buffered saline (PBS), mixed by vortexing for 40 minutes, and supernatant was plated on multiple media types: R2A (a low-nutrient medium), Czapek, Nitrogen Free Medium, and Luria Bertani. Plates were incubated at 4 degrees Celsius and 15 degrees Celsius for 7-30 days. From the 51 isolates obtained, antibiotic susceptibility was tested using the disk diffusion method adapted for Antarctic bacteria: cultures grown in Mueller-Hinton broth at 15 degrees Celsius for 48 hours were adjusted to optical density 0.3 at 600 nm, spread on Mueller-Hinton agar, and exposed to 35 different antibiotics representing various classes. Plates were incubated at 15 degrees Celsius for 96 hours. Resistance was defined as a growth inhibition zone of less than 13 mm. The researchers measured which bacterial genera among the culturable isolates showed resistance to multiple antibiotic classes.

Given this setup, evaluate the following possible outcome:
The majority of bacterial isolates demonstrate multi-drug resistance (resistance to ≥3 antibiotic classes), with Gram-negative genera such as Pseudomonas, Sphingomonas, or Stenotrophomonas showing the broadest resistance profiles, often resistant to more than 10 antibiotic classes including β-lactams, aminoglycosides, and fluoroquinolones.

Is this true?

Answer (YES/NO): NO